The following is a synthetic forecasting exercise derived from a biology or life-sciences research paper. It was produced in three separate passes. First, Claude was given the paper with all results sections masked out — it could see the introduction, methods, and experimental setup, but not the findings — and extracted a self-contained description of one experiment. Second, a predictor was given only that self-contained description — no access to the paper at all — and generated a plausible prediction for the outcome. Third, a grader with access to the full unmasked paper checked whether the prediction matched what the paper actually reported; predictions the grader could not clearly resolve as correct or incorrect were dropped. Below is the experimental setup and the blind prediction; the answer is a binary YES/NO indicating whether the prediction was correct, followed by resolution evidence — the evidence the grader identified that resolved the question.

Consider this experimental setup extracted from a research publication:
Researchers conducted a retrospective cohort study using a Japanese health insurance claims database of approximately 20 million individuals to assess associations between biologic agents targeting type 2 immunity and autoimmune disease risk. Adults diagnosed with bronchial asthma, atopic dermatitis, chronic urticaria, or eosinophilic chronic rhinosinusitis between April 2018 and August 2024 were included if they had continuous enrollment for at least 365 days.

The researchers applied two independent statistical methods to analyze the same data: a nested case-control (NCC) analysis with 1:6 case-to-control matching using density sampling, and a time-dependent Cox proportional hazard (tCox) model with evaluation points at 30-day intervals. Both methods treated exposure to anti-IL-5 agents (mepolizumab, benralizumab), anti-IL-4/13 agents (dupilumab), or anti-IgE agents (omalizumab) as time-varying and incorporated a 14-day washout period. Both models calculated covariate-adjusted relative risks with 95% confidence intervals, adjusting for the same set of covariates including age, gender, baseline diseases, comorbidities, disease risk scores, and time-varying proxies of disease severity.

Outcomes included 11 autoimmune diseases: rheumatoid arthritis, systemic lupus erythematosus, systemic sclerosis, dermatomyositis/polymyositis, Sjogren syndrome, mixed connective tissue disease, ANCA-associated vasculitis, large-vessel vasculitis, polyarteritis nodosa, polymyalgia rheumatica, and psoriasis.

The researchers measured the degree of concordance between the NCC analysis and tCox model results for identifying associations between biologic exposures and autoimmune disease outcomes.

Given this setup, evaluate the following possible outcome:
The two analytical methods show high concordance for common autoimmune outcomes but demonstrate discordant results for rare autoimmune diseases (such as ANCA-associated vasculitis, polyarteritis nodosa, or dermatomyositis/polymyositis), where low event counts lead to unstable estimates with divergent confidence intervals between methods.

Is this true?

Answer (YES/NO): NO